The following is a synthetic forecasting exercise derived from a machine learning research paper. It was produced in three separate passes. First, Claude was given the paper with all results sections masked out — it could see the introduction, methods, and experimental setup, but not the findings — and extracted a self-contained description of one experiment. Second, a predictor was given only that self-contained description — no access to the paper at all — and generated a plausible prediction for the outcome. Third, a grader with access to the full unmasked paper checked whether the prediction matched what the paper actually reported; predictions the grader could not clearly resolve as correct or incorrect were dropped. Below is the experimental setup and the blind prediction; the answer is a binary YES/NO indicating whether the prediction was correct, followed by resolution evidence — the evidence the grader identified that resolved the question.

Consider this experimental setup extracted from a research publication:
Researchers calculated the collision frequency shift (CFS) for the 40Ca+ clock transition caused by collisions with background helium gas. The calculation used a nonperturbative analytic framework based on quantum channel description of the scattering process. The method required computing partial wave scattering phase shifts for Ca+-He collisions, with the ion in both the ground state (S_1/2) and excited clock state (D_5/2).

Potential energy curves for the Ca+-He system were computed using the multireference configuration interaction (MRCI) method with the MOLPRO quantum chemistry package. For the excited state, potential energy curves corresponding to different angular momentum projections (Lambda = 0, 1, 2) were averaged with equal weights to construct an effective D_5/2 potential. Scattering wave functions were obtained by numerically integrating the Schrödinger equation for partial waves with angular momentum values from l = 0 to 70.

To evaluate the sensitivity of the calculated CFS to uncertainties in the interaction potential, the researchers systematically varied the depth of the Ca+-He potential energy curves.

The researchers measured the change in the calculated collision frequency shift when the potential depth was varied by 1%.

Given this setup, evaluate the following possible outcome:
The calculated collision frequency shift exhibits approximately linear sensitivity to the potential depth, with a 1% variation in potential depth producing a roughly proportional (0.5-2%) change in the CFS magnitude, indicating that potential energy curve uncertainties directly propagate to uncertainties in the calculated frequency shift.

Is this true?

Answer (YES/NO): NO